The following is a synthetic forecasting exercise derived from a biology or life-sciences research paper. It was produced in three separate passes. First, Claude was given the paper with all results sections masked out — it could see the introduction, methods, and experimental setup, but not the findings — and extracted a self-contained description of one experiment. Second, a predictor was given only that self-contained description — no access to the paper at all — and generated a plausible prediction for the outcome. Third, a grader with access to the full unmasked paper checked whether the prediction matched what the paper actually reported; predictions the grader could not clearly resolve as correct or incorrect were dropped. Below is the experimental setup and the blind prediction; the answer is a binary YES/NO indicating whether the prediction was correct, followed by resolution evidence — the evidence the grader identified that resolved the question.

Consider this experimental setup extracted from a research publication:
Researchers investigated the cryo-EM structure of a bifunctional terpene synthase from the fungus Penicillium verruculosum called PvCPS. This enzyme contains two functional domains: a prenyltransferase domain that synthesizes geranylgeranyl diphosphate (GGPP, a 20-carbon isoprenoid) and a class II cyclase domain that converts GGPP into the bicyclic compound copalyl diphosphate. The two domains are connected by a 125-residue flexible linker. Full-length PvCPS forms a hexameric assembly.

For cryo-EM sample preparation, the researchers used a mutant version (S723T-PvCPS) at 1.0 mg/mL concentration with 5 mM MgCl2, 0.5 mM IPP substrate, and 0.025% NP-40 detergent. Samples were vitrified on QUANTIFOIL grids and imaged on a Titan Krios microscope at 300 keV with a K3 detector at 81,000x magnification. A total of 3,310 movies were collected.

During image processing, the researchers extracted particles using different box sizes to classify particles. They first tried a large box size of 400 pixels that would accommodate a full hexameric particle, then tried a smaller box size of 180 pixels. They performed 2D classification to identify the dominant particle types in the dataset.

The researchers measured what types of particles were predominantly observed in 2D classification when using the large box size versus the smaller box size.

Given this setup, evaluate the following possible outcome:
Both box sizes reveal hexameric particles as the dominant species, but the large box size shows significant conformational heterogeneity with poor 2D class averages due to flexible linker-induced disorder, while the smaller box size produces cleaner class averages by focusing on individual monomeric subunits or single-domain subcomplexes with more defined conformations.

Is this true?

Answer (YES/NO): NO